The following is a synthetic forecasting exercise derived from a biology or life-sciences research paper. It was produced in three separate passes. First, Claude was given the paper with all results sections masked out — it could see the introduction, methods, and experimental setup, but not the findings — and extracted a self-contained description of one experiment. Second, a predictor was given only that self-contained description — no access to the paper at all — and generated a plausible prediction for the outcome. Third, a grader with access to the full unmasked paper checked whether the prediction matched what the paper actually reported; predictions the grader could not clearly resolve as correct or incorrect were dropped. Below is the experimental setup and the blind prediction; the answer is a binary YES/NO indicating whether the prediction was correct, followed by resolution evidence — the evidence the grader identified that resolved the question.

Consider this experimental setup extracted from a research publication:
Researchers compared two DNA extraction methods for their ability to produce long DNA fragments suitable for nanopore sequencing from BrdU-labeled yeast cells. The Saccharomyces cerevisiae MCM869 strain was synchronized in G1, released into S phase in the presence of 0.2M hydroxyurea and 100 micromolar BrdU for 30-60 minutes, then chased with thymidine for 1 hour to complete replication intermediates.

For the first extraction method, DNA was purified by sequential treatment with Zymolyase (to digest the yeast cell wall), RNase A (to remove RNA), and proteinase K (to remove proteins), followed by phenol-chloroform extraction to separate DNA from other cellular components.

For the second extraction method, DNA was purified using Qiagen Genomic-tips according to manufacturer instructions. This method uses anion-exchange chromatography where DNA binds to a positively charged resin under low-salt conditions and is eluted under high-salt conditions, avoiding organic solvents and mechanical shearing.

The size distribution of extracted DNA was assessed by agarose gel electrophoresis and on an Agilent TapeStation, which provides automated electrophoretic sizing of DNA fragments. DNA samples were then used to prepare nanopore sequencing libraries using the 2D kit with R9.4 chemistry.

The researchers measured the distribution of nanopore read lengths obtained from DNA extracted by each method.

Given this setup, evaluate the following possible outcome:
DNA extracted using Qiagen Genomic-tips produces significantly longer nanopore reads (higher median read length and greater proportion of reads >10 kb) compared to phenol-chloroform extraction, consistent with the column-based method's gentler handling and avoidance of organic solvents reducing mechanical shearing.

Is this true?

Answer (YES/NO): YES